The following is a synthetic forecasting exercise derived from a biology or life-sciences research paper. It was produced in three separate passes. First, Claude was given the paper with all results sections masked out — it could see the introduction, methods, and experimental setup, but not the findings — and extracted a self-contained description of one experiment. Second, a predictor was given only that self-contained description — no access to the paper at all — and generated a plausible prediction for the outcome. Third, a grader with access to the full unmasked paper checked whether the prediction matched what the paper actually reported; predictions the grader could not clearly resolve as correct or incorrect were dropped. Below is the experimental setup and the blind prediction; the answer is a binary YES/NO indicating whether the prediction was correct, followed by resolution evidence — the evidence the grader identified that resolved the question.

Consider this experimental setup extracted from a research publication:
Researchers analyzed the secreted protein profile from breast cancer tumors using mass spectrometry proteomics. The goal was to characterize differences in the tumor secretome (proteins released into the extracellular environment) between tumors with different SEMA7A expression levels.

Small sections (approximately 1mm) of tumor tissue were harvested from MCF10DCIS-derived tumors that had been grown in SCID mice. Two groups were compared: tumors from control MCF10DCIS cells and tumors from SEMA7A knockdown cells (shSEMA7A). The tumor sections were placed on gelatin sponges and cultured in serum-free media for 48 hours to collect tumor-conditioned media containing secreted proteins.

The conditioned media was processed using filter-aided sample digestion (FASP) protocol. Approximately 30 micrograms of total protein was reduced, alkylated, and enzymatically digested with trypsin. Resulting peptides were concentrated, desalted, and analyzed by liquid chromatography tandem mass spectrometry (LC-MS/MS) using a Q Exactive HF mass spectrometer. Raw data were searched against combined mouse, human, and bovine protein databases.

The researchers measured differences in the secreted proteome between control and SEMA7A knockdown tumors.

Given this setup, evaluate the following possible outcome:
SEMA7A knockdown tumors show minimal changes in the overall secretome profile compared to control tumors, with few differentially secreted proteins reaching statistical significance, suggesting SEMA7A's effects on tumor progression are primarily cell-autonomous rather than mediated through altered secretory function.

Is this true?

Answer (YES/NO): NO